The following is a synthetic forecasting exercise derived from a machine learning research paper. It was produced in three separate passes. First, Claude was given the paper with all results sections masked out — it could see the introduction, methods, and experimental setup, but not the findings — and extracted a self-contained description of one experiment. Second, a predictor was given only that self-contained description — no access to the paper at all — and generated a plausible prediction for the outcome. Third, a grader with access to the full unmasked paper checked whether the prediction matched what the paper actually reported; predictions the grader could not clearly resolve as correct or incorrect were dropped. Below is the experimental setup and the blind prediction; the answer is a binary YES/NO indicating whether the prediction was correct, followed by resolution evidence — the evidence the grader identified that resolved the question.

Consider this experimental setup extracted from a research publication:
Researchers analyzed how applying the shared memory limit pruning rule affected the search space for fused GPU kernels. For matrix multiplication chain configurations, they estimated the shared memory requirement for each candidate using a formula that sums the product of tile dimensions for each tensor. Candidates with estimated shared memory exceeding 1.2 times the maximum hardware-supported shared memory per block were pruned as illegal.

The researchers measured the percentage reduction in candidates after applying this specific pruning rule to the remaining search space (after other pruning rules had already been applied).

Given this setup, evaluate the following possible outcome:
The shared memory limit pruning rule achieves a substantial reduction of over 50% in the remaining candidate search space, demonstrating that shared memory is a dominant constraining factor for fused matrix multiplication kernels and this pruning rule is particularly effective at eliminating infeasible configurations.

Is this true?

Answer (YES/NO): NO